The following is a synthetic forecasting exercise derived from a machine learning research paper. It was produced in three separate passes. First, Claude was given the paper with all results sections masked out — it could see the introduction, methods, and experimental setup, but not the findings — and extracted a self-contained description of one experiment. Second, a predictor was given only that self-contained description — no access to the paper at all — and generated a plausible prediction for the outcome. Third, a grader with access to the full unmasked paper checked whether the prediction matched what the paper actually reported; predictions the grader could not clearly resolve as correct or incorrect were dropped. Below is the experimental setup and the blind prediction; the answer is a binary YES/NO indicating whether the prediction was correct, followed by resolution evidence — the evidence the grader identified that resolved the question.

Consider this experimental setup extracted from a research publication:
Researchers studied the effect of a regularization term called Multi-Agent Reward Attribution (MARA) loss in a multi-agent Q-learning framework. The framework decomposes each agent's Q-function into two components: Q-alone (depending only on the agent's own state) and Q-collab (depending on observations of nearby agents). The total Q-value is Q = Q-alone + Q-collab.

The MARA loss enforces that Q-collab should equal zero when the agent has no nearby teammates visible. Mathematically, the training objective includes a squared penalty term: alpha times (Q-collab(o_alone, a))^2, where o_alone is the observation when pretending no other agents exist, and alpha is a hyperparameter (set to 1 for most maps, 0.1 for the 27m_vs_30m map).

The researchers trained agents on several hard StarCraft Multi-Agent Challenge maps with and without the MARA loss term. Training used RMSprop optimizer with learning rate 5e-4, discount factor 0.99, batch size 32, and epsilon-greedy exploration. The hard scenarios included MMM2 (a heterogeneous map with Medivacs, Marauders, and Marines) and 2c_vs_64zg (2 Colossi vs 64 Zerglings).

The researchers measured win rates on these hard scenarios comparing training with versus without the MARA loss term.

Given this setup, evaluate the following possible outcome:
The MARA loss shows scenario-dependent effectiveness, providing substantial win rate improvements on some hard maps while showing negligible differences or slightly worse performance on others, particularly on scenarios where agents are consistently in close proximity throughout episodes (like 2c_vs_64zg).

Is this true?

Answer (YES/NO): NO